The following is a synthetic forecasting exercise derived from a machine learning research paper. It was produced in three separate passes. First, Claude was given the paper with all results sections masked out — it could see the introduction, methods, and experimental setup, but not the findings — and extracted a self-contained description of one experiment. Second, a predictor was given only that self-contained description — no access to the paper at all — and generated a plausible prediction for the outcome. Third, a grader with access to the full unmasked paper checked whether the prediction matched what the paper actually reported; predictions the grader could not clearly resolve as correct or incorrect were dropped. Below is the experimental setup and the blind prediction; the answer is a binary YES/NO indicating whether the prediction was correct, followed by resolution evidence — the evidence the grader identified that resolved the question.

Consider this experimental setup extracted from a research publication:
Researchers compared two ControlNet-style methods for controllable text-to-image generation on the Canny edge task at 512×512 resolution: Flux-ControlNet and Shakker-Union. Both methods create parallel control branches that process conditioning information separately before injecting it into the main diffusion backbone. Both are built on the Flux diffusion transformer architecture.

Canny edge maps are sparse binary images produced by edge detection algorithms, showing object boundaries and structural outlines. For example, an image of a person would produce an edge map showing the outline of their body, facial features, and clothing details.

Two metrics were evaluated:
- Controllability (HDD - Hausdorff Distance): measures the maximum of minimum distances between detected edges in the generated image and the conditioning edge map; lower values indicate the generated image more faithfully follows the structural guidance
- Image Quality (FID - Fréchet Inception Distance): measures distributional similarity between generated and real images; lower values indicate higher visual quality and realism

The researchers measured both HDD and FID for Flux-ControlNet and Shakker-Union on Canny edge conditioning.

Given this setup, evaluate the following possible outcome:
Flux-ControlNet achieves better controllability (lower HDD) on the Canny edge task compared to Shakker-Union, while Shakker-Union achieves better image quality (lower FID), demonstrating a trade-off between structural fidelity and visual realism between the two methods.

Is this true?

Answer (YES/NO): NO